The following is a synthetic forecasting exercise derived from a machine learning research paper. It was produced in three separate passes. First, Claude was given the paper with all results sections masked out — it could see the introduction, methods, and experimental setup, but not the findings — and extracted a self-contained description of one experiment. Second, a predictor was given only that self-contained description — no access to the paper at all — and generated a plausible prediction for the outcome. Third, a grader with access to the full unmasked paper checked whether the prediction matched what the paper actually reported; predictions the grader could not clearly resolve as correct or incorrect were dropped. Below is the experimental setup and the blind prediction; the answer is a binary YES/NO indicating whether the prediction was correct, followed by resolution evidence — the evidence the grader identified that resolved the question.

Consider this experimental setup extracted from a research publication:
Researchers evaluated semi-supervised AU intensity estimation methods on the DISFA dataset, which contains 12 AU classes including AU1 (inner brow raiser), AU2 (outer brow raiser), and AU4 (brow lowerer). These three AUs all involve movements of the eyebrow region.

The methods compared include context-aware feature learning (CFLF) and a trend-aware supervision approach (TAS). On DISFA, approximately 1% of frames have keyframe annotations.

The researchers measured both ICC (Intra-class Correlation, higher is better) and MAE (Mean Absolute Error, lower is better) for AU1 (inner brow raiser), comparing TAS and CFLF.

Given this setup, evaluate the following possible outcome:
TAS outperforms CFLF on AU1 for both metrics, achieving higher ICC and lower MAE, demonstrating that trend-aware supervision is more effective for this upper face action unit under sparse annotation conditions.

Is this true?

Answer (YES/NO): NO